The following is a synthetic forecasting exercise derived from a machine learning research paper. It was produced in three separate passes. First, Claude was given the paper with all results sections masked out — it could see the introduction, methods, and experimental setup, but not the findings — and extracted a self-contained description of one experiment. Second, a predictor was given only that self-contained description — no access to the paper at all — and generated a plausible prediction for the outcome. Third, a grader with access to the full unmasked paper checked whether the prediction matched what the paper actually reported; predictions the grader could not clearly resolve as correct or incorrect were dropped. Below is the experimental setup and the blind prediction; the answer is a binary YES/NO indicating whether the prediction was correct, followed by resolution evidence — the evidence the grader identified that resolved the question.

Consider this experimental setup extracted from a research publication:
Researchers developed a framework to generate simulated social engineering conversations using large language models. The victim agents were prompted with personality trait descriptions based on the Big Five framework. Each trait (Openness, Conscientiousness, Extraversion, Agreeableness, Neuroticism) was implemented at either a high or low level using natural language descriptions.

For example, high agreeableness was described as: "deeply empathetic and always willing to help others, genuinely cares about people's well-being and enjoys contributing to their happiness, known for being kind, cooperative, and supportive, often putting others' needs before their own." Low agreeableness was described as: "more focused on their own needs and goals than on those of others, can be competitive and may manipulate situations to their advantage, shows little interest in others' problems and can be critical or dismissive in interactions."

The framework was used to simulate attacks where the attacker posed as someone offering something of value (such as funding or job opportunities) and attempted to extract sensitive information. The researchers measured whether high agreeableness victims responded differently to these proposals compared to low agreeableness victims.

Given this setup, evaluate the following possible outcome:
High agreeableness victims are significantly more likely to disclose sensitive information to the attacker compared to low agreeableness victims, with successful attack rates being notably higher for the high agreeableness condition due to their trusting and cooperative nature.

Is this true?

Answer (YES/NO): YES